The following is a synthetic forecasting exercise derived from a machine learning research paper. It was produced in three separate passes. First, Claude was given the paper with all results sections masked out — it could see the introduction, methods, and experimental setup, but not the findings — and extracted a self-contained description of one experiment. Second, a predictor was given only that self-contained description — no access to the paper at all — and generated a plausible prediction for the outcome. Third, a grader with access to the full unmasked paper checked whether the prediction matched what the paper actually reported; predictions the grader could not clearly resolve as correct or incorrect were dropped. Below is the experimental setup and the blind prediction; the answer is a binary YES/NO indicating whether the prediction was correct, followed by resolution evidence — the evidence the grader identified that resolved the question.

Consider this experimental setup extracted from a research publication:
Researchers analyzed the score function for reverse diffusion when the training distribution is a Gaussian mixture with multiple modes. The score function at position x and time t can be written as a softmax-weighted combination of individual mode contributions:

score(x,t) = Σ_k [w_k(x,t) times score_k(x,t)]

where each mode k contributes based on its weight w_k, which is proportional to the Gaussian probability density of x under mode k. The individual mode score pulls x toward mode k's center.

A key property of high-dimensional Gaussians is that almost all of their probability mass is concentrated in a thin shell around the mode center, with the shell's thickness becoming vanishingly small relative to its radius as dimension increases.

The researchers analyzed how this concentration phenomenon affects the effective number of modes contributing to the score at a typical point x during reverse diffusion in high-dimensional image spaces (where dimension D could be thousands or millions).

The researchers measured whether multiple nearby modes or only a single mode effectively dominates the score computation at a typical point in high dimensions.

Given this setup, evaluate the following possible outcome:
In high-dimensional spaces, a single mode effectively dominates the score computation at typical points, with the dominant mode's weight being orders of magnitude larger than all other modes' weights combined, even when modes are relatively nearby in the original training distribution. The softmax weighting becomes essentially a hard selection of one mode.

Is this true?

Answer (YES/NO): YES